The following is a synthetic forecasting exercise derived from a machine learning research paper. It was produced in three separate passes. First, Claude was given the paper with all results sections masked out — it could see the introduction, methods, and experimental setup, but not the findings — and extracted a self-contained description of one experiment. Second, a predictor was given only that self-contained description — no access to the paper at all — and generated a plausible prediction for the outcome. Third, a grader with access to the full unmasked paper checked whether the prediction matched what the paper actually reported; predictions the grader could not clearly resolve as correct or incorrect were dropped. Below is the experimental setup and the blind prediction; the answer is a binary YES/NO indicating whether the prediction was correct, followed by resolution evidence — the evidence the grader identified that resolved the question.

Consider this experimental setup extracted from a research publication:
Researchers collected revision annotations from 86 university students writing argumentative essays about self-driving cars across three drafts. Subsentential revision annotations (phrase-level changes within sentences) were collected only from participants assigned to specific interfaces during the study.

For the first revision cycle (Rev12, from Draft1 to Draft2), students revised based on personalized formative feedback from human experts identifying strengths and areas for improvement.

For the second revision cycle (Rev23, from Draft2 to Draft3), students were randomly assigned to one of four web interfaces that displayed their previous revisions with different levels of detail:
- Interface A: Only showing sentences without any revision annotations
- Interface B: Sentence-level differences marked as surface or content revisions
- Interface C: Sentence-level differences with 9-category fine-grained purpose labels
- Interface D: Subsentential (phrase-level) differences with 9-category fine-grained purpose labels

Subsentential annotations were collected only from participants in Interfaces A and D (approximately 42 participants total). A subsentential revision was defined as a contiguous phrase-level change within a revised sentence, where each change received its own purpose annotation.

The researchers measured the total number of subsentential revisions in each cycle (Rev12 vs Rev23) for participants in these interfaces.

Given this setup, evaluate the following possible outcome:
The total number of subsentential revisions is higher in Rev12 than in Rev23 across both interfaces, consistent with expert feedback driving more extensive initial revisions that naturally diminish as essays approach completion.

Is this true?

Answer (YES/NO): NO